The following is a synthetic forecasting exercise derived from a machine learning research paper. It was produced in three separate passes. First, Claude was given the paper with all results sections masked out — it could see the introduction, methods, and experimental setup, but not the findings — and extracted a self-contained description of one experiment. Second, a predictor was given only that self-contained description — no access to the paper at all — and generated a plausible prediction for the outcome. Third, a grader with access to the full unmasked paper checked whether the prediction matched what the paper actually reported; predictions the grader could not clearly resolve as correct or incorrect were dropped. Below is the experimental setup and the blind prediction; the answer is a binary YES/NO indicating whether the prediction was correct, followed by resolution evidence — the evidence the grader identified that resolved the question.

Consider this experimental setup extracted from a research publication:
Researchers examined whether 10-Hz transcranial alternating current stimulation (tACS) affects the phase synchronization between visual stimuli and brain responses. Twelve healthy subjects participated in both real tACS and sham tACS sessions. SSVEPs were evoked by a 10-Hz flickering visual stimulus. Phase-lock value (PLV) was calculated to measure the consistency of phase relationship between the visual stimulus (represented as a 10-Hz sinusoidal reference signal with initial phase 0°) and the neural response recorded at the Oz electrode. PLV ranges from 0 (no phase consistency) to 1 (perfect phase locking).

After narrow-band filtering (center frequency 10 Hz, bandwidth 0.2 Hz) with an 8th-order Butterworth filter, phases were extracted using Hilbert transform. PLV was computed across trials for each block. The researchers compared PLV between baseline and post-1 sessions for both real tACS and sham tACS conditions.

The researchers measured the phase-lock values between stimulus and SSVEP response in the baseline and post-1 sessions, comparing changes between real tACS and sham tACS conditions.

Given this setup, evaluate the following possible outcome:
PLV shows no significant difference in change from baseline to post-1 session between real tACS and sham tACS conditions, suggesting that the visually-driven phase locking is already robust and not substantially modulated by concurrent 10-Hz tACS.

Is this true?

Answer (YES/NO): YES